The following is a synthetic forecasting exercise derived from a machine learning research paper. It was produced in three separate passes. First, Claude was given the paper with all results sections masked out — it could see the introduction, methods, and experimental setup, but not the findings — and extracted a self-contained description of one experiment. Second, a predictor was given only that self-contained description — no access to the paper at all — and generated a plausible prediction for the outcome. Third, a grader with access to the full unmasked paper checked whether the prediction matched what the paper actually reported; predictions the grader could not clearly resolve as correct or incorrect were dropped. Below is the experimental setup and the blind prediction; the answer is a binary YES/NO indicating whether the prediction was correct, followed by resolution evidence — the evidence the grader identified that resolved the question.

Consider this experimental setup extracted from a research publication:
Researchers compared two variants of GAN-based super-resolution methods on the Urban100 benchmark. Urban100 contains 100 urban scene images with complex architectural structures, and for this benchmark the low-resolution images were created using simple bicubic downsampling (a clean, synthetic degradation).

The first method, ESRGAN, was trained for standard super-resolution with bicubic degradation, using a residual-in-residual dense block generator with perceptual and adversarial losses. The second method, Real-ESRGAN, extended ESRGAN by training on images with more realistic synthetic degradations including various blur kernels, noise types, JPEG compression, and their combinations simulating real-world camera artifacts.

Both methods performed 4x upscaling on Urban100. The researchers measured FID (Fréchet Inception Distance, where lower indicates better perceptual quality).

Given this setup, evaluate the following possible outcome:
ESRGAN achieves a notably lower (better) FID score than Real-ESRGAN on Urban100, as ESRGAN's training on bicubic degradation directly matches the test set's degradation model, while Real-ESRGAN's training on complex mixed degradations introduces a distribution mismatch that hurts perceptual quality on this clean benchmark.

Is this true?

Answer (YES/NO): YES